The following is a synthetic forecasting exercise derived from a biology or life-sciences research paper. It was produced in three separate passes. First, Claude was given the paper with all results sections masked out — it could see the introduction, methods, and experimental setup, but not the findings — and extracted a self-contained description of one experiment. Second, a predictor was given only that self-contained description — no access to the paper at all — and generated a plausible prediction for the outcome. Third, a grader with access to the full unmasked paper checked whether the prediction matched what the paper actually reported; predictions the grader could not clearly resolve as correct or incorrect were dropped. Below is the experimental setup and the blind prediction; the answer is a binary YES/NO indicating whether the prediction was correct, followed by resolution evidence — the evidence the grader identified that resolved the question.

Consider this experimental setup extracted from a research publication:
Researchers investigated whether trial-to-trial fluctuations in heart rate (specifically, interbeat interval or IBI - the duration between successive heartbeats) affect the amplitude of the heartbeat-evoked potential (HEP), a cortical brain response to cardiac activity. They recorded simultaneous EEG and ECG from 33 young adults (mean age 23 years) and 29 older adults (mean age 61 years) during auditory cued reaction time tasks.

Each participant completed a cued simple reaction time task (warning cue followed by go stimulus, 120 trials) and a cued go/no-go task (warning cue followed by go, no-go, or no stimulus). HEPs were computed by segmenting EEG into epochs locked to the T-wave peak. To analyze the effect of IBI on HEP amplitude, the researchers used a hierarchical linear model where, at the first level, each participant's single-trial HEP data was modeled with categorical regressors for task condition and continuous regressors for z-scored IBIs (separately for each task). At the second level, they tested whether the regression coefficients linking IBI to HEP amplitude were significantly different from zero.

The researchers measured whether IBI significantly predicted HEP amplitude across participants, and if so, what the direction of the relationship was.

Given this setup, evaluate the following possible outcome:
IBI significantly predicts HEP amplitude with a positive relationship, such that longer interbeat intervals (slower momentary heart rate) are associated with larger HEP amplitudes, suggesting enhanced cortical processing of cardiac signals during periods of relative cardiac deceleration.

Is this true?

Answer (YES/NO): NO